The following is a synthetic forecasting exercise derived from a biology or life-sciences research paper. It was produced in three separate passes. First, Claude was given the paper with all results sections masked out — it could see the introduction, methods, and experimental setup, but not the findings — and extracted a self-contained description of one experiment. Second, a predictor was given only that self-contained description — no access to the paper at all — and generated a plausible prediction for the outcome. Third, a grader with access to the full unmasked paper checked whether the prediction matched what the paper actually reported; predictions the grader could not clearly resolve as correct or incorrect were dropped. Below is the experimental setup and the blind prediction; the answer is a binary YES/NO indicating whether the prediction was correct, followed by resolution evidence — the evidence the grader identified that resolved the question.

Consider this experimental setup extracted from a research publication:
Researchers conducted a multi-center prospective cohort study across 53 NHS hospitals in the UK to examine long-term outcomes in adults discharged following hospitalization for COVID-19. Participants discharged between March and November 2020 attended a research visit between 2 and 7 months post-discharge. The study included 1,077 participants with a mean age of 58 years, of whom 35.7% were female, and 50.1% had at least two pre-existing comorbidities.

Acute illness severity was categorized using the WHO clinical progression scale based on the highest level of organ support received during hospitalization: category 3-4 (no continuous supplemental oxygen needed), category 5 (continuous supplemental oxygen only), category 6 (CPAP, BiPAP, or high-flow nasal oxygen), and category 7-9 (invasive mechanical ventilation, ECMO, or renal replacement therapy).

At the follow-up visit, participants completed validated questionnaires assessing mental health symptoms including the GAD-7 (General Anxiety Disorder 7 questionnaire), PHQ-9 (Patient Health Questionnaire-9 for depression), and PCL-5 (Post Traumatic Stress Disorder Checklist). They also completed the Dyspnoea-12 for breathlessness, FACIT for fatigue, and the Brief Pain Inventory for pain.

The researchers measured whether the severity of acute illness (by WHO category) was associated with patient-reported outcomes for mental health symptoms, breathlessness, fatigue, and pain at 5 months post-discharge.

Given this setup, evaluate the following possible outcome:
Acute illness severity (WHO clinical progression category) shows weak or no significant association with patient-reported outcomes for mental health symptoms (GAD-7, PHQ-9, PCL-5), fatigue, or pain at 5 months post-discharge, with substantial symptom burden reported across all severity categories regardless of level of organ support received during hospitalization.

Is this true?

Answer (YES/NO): YES